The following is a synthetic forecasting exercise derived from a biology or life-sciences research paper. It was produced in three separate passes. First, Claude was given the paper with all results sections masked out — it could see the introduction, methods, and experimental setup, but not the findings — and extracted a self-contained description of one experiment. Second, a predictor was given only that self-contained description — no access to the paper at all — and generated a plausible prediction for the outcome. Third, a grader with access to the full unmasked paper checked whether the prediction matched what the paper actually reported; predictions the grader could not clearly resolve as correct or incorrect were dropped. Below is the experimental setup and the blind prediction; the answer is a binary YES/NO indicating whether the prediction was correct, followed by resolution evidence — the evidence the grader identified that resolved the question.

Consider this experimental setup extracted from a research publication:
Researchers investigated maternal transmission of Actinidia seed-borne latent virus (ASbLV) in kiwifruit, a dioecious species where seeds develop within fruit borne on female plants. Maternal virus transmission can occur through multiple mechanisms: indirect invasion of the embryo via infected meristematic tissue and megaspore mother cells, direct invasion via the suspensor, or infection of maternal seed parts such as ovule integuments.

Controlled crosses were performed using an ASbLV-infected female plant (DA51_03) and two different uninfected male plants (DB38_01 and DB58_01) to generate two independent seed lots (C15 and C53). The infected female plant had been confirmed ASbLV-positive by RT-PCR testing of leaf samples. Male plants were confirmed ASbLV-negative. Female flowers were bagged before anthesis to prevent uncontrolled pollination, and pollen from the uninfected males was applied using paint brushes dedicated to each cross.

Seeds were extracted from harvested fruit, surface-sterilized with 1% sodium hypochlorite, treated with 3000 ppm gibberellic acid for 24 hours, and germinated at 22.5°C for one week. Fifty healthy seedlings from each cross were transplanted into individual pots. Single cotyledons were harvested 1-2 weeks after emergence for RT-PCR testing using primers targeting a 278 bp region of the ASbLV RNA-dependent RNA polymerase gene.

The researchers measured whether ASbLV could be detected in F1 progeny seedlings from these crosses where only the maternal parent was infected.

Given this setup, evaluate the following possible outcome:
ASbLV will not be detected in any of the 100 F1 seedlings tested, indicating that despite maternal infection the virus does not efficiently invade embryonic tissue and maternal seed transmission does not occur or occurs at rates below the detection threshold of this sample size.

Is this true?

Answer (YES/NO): NO